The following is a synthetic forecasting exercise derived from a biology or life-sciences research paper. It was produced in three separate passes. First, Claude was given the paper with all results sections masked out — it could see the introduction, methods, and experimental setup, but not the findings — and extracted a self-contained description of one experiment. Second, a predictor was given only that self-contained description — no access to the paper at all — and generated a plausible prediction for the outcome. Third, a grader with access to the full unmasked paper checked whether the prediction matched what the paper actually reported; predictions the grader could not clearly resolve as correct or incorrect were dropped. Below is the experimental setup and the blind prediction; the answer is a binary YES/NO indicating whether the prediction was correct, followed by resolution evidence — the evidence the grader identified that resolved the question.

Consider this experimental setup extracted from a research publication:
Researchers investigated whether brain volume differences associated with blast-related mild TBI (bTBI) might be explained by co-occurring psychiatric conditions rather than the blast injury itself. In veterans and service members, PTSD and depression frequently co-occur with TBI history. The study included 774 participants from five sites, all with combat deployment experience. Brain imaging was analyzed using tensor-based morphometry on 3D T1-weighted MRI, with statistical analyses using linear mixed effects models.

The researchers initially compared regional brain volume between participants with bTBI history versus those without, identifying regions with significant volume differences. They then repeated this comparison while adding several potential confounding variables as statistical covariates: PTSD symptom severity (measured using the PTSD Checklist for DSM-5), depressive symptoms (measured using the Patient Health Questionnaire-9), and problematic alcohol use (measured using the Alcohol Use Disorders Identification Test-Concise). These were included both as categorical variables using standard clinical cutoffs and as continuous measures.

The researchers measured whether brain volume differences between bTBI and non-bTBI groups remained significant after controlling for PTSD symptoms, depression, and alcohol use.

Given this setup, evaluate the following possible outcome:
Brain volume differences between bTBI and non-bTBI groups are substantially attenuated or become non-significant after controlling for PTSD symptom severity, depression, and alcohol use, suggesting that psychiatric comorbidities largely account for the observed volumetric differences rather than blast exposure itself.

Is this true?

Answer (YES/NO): NO